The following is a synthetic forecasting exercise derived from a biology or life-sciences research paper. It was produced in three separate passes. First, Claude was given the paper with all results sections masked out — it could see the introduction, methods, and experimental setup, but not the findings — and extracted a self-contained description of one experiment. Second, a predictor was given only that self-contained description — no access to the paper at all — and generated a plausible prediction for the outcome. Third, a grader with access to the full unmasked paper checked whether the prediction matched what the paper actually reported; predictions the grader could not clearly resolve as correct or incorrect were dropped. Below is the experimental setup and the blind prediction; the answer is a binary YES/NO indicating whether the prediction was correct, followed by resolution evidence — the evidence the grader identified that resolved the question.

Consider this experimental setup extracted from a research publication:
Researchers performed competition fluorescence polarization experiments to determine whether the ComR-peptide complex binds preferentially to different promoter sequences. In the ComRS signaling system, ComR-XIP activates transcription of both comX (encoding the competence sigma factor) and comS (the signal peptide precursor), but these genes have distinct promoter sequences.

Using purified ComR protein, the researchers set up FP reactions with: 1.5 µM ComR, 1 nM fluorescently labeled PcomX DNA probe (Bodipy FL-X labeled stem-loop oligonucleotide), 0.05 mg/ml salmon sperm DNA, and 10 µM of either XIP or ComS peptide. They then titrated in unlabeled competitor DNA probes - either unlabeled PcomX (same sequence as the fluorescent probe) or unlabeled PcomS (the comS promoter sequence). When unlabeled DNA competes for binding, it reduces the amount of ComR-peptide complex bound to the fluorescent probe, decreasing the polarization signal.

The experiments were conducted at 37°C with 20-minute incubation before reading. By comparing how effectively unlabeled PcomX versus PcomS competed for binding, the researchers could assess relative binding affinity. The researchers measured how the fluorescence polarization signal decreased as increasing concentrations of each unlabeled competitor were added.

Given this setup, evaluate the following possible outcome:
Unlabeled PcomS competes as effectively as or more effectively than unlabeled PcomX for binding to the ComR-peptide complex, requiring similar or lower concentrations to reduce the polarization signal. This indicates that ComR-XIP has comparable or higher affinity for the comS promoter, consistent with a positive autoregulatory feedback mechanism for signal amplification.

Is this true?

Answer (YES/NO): YES